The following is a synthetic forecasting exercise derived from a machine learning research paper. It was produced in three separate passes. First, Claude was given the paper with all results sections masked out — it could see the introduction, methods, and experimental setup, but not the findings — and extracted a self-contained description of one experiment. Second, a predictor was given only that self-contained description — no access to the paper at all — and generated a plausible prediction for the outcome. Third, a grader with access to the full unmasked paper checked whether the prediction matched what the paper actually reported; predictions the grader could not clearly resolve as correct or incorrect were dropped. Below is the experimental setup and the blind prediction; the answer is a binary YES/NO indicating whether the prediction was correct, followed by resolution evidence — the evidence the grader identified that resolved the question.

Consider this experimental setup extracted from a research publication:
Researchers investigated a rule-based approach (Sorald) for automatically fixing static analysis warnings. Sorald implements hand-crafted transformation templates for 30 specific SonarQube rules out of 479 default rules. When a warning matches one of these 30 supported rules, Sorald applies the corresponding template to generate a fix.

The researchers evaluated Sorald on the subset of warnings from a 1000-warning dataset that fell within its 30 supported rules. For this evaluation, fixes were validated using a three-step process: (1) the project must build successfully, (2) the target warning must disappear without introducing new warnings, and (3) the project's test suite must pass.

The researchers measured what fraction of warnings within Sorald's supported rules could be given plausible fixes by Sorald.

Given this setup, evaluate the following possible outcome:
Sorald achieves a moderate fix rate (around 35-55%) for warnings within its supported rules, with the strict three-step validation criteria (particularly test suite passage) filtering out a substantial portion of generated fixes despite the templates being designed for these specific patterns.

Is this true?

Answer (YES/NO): NO